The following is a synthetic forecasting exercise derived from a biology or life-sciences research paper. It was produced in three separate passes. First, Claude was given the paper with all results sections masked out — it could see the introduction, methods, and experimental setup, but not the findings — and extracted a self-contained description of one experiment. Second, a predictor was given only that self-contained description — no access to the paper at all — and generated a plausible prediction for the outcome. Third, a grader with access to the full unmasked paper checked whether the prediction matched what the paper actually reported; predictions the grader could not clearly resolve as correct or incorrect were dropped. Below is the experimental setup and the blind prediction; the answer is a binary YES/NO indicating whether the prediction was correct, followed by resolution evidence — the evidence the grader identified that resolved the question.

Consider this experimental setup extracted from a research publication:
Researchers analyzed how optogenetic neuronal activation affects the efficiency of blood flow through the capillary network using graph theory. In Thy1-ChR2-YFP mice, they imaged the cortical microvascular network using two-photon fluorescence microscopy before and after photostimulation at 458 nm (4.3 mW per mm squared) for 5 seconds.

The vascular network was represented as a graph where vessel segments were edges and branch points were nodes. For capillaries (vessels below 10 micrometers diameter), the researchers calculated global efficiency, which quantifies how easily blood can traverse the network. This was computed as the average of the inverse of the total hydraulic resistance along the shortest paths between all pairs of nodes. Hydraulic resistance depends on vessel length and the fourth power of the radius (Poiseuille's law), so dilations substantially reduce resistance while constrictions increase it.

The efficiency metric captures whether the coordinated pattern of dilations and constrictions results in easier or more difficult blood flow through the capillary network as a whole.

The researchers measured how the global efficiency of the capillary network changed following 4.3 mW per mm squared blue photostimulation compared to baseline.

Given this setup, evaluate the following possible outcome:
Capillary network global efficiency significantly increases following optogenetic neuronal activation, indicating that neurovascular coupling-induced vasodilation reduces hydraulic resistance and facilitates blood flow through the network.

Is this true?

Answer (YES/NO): YES